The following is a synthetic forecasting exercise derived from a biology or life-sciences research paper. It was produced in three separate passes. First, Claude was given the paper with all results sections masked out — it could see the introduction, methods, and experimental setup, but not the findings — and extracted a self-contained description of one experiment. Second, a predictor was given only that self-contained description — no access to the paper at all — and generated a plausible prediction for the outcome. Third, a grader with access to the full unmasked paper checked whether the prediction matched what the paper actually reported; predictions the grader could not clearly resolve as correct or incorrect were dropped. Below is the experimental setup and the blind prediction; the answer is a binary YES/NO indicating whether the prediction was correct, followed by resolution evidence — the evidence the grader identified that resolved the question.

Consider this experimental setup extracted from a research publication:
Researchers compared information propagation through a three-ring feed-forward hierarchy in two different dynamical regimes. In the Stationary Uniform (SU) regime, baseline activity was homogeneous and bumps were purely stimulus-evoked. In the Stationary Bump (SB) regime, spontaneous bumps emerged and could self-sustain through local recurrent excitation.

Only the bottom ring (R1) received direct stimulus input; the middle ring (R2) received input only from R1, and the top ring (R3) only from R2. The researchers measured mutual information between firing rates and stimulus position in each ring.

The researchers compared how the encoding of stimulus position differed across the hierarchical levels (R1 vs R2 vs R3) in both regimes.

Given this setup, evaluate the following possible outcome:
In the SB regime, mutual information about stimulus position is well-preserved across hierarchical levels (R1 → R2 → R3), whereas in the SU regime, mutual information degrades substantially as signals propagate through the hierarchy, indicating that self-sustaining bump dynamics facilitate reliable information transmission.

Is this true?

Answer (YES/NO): NO